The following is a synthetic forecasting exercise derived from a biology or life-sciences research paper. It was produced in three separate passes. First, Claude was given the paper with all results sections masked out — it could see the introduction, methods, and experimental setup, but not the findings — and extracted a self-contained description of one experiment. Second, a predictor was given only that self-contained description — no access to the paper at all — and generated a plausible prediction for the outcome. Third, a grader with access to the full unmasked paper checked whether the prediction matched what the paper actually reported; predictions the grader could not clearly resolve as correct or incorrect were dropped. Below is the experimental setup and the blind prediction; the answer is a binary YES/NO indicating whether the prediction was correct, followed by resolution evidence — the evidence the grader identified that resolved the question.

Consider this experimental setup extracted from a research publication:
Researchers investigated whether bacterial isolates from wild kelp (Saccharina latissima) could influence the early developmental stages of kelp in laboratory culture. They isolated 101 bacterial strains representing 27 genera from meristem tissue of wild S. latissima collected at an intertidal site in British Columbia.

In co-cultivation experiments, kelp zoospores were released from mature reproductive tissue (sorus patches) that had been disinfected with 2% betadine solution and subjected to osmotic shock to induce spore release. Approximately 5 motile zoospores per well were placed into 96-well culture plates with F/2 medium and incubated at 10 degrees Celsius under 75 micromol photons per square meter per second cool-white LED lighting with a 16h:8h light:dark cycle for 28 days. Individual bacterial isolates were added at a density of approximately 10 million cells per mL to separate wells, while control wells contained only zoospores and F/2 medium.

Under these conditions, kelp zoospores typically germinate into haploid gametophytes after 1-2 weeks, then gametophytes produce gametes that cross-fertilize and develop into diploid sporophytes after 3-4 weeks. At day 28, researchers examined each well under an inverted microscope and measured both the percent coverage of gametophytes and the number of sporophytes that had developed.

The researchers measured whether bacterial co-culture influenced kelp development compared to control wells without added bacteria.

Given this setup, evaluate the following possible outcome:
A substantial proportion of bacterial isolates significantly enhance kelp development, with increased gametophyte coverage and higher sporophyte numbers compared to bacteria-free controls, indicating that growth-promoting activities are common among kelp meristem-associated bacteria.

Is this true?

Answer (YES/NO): NO